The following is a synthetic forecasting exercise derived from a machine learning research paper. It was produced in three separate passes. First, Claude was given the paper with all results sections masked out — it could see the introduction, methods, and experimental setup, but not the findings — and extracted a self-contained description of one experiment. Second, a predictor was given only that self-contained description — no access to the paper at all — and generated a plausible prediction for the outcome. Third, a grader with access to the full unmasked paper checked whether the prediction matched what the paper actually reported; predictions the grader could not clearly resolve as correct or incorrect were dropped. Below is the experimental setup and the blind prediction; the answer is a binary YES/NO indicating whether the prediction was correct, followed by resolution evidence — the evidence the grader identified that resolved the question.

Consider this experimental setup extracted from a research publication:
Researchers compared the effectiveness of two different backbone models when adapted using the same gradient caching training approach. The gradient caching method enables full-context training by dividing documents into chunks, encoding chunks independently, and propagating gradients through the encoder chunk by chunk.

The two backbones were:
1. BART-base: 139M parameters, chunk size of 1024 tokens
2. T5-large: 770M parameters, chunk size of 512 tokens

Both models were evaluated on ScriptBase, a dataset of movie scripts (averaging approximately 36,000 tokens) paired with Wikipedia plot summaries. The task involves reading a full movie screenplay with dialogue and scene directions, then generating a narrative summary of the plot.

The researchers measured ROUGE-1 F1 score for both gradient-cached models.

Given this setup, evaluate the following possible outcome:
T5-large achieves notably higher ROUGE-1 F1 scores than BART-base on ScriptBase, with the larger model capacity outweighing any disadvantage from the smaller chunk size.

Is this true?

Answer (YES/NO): NO